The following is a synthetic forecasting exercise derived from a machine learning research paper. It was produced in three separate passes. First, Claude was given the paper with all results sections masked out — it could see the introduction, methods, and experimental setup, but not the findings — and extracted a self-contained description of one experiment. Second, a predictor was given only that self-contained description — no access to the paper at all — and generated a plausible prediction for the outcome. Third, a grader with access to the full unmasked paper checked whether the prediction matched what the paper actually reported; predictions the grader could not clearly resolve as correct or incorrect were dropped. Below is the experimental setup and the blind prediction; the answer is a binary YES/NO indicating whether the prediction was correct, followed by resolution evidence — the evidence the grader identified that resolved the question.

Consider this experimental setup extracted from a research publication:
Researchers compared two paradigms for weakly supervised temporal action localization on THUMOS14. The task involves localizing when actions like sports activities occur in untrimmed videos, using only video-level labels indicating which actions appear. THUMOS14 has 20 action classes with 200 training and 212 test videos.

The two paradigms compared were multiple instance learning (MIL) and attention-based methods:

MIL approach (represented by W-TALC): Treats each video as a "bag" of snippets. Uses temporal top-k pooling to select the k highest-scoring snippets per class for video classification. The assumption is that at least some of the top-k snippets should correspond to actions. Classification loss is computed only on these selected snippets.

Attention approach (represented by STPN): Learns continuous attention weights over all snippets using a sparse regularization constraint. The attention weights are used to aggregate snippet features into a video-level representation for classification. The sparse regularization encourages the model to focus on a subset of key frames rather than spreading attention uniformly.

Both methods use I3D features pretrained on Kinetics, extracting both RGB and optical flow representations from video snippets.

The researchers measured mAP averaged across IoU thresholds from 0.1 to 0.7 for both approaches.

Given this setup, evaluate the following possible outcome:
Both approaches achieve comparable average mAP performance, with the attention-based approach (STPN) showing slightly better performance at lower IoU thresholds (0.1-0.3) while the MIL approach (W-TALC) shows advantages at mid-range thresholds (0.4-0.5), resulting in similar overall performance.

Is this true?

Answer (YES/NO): NO